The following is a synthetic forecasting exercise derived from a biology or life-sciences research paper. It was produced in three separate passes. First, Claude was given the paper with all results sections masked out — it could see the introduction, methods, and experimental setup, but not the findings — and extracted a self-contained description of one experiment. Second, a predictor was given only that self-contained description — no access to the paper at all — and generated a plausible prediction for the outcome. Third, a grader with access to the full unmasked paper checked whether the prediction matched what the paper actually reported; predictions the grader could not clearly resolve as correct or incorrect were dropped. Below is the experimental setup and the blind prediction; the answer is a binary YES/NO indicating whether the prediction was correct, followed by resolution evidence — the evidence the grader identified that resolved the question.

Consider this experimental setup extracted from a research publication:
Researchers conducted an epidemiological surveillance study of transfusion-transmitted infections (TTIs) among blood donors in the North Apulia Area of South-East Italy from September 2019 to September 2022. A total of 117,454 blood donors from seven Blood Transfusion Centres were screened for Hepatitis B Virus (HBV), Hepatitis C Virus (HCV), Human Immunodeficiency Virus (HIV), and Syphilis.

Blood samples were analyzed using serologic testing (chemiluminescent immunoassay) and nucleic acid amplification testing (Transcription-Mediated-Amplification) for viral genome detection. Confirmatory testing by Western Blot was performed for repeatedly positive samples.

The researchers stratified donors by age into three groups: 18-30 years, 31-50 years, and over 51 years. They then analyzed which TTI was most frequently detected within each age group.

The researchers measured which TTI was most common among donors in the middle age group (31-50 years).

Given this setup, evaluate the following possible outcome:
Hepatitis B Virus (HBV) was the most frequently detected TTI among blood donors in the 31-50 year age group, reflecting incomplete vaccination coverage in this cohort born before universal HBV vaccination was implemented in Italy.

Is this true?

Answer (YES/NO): YES